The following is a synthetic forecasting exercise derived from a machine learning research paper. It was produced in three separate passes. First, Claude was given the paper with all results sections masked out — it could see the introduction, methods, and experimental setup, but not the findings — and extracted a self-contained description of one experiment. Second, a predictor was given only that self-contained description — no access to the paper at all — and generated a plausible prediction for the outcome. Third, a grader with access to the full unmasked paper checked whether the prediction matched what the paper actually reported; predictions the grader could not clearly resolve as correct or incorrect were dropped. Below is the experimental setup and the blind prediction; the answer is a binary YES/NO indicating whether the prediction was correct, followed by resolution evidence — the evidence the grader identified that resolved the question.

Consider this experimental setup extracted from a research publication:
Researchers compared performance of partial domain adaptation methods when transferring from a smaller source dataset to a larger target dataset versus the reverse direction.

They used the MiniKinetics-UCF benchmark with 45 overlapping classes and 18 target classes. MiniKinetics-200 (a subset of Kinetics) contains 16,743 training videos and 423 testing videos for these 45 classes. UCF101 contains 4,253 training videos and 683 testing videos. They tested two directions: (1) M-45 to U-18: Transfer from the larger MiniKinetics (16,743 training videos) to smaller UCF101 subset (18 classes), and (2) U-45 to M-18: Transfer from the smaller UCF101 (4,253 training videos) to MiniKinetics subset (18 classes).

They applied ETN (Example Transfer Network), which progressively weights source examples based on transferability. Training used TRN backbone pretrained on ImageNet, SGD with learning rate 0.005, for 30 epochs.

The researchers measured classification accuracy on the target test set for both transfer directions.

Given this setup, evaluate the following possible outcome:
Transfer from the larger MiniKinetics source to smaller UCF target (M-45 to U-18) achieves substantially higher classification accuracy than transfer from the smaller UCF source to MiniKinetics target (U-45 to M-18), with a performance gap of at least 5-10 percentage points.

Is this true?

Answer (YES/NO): YES